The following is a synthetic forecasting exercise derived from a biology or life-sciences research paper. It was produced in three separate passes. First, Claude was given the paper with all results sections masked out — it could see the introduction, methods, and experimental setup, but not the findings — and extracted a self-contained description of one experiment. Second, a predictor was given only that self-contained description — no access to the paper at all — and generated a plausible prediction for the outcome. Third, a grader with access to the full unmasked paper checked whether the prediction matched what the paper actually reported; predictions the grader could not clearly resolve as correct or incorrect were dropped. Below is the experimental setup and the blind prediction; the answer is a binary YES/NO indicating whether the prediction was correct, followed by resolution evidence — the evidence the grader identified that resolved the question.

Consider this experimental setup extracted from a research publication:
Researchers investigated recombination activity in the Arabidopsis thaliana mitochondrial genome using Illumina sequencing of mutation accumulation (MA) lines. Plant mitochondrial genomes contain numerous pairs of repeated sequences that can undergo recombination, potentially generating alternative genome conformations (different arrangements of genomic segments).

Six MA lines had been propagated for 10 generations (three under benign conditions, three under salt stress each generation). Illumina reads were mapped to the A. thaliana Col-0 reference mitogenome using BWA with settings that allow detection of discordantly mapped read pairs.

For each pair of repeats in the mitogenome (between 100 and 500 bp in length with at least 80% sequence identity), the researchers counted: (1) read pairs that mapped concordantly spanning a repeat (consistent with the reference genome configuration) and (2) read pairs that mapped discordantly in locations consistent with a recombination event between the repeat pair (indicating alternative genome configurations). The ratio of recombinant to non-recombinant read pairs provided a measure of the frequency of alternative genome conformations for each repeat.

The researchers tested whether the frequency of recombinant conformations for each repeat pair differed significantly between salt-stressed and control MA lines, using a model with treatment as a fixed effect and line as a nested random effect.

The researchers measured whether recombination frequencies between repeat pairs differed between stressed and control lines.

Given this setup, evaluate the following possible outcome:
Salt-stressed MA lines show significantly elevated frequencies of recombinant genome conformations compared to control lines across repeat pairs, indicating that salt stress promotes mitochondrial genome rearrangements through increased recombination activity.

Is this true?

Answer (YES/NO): NO